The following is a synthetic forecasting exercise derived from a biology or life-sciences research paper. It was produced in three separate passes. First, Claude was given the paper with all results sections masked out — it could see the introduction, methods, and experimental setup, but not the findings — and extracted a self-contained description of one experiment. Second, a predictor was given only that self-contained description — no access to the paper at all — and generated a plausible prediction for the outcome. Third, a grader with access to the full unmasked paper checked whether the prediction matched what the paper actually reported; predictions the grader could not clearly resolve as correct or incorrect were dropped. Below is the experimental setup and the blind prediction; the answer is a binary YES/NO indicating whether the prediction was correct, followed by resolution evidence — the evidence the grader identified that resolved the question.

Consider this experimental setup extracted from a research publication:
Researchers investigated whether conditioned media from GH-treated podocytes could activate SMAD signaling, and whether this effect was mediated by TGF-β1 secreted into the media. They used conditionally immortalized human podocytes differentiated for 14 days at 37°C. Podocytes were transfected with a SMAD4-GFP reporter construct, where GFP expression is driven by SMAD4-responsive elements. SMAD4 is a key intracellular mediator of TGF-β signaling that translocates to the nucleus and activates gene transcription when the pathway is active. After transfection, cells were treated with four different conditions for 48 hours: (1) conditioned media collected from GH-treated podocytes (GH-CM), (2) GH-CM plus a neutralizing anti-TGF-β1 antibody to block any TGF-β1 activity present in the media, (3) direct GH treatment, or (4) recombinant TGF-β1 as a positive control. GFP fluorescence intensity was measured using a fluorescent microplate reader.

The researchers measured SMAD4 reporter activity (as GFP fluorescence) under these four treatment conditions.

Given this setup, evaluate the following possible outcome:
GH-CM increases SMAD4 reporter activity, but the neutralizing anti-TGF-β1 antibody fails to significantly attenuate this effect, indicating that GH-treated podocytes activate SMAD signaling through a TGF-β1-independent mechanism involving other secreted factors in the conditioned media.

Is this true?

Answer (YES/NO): NO